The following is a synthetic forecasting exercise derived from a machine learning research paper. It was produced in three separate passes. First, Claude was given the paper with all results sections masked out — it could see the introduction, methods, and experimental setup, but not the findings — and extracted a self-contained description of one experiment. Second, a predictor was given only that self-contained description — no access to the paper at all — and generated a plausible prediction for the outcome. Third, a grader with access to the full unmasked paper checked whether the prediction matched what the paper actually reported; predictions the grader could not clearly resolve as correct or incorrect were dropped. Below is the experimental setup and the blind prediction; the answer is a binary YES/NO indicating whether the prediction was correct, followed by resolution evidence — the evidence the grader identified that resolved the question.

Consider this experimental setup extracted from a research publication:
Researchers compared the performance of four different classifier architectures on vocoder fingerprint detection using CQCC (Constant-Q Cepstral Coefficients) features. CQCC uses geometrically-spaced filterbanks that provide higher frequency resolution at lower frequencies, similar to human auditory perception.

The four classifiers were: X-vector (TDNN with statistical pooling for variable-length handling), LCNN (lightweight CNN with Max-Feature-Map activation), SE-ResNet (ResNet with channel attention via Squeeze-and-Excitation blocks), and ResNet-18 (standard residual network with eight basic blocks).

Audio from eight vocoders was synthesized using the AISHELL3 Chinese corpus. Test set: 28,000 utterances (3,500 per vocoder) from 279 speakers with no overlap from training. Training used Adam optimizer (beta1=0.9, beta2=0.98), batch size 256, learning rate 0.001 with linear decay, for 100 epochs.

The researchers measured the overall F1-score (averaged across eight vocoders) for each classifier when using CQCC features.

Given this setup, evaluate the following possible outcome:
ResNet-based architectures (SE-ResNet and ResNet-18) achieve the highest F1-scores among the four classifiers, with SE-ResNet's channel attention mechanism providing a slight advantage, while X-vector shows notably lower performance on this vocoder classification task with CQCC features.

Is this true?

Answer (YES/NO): NO